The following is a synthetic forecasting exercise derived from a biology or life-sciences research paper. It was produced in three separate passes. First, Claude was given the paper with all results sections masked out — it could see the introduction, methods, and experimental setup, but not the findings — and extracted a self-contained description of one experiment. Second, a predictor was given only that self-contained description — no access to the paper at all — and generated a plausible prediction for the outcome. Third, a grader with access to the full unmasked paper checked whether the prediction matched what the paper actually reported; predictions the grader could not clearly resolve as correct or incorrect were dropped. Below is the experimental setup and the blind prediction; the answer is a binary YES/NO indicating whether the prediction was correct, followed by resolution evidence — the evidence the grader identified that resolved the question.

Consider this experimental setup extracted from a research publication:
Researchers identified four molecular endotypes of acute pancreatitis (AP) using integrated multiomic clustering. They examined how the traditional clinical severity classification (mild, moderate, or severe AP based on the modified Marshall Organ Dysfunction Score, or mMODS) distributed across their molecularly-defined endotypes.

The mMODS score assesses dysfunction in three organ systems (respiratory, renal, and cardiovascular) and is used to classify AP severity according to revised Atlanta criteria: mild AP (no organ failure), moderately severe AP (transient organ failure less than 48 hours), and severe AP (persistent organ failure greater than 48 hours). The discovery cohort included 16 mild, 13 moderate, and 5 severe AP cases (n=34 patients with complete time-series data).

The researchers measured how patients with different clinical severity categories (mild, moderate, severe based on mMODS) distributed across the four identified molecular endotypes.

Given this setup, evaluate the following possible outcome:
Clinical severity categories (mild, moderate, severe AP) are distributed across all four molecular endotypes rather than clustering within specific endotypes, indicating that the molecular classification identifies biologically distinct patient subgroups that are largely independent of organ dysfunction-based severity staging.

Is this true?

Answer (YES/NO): NO